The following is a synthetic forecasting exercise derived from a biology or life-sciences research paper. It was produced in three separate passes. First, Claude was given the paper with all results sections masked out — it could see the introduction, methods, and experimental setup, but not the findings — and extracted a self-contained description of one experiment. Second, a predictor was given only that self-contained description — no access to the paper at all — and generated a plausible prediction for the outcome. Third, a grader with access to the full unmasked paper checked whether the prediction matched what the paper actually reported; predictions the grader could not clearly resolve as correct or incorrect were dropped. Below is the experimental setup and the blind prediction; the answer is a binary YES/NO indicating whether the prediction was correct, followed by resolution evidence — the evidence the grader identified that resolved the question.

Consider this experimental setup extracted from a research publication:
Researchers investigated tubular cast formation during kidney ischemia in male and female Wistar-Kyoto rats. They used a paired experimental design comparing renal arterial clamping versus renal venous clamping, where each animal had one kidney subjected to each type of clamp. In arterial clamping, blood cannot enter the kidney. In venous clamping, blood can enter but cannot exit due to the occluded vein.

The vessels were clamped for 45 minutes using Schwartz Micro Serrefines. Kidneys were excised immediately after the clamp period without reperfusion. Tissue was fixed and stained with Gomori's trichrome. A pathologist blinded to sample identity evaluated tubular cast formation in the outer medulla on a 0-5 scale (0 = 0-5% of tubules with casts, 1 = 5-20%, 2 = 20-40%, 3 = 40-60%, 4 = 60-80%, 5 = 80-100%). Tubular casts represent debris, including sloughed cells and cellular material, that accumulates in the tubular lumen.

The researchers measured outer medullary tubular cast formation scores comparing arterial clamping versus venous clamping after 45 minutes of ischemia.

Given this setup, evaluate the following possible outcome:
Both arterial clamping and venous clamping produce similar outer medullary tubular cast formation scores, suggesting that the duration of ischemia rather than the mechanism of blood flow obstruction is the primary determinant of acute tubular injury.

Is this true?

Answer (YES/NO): NO